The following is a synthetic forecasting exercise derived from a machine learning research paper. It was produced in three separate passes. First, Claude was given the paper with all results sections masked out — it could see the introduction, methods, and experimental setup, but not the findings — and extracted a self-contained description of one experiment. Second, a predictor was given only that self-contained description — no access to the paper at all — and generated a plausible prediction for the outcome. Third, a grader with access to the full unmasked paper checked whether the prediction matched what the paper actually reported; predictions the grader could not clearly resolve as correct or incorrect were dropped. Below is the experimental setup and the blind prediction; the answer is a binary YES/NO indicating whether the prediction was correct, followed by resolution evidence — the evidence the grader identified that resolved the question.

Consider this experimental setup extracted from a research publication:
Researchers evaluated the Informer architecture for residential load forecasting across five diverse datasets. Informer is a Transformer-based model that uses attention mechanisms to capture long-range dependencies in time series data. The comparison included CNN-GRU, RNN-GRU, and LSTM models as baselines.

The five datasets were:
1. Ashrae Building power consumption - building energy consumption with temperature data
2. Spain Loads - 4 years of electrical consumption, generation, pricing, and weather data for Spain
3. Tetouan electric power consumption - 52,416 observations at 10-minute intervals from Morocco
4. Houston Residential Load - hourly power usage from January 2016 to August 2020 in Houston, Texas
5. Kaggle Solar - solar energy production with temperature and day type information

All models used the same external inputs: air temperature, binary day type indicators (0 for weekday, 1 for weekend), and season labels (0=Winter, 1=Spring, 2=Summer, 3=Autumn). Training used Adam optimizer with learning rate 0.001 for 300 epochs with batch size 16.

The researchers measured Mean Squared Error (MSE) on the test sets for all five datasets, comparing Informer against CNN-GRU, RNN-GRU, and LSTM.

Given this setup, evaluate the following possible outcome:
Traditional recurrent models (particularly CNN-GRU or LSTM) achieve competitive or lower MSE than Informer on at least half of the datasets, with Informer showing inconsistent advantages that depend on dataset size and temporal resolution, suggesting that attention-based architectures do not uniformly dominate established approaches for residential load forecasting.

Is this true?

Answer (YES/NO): NO